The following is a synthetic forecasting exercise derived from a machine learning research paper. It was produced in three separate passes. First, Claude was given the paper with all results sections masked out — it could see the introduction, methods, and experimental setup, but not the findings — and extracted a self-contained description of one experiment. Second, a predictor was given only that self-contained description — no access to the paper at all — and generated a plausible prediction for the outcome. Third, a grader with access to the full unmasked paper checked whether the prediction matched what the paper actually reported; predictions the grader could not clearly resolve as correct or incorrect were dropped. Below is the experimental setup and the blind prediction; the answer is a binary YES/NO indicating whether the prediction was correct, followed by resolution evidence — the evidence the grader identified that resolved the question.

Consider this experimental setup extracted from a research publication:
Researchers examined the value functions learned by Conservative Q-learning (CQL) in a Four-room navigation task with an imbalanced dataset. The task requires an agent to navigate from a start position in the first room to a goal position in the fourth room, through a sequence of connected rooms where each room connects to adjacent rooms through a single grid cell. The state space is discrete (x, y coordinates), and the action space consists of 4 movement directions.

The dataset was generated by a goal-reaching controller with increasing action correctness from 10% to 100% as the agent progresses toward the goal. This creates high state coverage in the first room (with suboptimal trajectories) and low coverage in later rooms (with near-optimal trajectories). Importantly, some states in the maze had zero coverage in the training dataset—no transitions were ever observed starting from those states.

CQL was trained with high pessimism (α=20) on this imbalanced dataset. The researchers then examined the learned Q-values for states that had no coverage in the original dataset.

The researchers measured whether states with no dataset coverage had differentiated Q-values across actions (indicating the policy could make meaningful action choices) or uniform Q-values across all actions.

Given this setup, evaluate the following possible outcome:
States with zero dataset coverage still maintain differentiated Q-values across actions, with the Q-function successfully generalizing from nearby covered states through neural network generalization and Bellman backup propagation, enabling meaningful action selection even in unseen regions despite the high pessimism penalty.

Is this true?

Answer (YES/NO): NO